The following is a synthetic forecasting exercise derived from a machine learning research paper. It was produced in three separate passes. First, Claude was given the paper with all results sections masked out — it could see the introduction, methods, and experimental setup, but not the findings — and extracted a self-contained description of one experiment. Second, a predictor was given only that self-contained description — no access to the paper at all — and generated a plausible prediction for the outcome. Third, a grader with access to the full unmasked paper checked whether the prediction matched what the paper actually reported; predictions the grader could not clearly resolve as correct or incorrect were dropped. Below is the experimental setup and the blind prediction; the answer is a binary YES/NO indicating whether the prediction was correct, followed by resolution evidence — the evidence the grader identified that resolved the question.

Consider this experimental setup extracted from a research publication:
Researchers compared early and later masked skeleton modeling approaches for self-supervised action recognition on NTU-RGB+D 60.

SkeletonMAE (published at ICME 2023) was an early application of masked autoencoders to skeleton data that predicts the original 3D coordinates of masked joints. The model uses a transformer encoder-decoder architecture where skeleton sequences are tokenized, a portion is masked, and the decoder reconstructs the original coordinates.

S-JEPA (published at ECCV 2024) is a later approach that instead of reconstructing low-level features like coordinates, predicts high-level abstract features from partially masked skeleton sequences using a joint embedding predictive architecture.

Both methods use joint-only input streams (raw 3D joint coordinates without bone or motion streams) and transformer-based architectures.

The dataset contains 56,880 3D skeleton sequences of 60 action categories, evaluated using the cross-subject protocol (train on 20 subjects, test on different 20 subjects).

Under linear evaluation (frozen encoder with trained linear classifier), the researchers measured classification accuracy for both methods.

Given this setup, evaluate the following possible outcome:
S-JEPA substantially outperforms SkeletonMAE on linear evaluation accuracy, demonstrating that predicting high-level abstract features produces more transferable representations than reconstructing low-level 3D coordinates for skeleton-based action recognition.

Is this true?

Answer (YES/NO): YES